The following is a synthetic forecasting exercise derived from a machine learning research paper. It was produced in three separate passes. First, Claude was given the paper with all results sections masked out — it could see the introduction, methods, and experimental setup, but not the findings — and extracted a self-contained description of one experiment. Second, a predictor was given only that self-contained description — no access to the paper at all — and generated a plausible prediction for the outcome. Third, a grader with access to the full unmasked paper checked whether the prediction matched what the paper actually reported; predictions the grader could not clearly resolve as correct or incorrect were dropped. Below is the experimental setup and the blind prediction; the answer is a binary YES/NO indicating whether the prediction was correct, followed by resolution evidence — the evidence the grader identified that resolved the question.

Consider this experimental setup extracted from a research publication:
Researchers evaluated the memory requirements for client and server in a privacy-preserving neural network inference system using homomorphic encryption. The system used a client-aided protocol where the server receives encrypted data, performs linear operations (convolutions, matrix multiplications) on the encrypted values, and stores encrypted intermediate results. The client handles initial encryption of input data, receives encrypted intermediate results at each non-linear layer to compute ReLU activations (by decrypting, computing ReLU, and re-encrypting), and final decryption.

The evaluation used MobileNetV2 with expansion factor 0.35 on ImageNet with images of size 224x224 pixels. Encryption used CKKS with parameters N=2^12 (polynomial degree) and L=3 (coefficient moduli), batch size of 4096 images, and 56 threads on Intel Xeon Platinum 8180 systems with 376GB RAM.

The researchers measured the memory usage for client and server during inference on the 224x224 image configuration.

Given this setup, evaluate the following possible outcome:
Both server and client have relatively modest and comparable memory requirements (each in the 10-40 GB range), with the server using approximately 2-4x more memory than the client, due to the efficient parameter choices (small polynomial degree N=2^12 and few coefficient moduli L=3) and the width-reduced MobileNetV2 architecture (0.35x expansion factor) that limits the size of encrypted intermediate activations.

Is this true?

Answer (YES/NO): NO